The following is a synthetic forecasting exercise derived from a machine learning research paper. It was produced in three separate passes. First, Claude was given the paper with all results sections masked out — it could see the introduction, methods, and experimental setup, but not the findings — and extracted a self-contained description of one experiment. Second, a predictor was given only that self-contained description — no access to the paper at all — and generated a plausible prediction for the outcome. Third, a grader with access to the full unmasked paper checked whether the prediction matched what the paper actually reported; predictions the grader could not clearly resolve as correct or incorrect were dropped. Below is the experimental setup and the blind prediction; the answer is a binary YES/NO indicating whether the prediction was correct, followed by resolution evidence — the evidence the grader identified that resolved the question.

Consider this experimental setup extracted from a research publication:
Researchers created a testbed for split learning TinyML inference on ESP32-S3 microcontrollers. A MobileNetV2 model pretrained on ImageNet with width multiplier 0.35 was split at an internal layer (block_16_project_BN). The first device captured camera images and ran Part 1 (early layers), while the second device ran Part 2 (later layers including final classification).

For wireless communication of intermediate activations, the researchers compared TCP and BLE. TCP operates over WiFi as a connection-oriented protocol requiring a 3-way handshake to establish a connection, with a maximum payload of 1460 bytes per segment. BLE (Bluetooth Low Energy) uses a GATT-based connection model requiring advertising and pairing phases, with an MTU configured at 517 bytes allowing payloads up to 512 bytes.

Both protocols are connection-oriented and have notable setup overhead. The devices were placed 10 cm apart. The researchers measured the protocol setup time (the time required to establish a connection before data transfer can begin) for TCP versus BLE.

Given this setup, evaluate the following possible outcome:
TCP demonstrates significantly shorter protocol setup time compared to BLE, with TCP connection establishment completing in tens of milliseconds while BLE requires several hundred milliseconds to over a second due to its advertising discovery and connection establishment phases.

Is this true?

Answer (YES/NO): NO